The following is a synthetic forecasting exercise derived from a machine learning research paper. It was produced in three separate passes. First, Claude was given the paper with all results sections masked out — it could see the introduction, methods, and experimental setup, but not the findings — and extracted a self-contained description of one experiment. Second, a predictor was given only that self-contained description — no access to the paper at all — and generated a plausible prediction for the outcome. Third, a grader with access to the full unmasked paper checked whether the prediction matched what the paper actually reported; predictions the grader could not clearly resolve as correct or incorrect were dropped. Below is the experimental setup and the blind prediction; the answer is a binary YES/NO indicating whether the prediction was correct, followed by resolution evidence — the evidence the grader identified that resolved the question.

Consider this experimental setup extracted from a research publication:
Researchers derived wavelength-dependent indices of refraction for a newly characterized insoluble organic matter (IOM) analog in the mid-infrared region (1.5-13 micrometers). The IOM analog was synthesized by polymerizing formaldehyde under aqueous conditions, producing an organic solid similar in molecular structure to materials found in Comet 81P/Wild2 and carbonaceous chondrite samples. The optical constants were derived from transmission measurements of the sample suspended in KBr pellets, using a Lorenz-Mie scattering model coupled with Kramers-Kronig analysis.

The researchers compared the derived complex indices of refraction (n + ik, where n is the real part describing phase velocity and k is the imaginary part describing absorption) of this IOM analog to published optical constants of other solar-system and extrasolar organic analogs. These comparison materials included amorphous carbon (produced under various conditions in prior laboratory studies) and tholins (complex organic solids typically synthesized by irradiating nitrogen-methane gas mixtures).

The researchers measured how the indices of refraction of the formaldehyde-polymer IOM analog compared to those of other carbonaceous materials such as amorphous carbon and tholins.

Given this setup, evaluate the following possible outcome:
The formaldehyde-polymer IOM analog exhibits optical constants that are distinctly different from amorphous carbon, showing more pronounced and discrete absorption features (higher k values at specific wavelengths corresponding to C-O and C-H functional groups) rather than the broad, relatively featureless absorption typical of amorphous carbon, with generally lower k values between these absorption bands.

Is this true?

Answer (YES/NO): NO